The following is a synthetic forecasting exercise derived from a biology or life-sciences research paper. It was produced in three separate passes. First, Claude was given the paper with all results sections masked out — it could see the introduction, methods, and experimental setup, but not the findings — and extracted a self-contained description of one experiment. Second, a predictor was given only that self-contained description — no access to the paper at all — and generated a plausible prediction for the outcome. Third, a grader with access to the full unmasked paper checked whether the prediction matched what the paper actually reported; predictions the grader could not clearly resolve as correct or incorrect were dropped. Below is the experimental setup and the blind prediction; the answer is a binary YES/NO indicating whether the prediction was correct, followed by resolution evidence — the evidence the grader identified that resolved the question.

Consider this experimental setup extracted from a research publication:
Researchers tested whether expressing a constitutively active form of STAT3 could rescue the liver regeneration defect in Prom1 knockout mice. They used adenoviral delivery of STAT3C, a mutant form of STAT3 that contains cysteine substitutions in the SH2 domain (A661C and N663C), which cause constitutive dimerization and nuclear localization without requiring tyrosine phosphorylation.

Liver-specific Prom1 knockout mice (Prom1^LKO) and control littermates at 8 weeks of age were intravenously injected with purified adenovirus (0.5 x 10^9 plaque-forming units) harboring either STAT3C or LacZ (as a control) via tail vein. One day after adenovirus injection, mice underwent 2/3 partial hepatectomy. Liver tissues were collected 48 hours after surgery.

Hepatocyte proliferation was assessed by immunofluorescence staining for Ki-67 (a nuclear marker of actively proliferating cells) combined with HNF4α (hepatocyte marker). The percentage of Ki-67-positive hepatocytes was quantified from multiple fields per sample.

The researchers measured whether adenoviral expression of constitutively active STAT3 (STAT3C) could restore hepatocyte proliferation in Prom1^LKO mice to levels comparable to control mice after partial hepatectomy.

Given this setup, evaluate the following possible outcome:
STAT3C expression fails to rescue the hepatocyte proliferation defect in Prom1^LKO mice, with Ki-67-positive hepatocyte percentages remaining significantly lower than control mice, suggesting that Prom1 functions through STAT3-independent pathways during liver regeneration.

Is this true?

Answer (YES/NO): NO